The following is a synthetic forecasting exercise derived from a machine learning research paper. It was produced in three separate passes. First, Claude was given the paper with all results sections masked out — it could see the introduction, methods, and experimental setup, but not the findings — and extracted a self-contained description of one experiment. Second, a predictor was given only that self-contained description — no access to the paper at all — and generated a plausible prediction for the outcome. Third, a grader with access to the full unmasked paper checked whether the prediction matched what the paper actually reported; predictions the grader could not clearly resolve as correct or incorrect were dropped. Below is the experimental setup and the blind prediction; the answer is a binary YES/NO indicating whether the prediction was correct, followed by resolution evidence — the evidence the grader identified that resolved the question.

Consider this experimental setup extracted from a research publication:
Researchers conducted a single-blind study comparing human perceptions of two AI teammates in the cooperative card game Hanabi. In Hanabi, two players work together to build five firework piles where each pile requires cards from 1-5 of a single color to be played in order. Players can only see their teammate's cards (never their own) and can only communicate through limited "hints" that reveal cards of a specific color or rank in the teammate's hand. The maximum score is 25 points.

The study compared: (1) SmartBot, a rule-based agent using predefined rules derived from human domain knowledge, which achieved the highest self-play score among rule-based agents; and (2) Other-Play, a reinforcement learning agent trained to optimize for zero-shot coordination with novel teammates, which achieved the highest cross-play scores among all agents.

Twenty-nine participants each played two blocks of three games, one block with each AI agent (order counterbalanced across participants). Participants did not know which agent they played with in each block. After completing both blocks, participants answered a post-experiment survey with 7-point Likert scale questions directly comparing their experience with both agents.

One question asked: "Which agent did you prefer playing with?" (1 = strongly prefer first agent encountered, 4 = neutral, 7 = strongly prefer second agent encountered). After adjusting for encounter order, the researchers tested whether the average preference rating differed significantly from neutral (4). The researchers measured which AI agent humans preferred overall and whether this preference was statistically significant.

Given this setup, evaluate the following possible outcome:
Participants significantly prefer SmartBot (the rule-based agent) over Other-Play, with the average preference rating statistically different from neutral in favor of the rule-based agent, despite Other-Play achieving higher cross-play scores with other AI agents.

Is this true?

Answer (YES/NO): YES